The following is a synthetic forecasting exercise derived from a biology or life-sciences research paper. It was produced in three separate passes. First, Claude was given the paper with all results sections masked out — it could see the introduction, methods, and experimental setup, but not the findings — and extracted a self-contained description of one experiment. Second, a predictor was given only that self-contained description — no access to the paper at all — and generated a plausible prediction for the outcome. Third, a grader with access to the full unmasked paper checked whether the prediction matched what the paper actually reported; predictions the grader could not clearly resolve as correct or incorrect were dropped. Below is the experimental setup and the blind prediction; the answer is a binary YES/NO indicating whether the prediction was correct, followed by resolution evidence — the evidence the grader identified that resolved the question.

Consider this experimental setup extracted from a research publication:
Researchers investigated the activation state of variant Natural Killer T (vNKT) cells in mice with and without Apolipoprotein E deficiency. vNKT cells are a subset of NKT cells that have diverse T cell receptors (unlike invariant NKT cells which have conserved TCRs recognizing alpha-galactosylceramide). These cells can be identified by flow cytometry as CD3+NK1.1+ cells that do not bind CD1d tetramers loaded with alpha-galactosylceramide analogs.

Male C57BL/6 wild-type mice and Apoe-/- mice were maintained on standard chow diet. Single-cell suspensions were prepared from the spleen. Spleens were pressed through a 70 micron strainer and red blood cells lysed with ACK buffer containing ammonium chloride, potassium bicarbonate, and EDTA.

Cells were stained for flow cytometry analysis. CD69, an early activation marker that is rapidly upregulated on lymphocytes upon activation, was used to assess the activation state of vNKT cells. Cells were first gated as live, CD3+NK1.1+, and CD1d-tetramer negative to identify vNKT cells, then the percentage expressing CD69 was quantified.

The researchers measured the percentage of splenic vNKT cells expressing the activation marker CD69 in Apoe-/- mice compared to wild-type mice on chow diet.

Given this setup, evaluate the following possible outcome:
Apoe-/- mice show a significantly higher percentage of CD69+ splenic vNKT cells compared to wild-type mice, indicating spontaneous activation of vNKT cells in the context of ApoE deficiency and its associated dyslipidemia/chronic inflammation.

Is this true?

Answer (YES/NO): YES